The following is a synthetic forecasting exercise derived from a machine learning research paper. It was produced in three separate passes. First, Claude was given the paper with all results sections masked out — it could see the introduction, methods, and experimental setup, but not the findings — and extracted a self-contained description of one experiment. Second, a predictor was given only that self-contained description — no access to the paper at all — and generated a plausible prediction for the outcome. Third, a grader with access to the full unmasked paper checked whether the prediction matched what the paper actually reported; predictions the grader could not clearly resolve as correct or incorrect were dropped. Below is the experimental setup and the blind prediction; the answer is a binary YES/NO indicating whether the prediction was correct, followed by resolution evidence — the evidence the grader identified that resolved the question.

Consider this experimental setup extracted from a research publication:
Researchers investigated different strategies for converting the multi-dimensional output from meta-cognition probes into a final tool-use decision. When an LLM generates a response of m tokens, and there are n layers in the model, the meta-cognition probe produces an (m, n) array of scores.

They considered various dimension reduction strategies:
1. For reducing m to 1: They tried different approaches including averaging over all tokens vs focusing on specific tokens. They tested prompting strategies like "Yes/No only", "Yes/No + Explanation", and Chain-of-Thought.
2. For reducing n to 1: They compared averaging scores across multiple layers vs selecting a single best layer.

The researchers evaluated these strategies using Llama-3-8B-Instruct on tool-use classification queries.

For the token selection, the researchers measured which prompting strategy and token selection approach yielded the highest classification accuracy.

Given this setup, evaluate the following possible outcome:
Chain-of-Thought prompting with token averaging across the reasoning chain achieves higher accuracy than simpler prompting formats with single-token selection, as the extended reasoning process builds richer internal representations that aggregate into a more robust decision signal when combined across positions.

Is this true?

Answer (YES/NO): NO